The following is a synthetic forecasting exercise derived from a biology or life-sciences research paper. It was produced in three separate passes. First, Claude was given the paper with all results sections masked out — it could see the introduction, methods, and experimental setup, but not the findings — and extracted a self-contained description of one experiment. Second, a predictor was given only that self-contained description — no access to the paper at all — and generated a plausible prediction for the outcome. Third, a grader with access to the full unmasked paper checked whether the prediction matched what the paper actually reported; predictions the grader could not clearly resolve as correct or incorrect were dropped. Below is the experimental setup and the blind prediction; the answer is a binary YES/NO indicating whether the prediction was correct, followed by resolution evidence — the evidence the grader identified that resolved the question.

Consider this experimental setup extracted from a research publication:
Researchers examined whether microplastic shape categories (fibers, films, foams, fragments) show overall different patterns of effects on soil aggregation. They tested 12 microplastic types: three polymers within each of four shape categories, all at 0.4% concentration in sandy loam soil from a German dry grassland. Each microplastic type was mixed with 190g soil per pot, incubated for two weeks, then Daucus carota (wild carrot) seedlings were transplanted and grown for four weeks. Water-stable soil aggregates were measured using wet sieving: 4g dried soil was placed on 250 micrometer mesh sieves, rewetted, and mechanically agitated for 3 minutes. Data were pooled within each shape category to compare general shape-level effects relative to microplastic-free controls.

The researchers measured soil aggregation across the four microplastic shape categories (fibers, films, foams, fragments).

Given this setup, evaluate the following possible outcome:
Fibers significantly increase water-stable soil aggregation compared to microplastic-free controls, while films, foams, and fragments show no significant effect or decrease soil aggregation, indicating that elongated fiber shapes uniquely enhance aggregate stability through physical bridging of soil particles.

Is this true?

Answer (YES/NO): NO